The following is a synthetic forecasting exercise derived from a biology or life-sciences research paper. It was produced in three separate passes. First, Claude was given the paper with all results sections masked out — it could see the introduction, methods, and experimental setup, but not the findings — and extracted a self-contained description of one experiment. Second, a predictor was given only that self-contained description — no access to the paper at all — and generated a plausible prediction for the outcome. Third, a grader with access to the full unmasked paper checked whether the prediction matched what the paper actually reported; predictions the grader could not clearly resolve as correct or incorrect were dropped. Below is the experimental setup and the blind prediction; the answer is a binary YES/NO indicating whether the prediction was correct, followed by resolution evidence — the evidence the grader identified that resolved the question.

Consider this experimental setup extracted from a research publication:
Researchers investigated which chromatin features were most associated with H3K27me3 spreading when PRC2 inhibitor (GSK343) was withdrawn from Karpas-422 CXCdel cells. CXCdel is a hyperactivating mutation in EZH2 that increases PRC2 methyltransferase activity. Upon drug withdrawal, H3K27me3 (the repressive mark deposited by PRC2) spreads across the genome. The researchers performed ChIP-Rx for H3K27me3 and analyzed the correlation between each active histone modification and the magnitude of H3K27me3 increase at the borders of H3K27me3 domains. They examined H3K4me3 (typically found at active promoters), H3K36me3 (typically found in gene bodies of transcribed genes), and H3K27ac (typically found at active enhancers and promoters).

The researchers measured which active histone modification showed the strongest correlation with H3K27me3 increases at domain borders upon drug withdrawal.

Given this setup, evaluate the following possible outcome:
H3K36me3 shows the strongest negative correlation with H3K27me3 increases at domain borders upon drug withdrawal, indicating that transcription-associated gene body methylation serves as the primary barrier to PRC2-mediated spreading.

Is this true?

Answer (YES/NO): NO